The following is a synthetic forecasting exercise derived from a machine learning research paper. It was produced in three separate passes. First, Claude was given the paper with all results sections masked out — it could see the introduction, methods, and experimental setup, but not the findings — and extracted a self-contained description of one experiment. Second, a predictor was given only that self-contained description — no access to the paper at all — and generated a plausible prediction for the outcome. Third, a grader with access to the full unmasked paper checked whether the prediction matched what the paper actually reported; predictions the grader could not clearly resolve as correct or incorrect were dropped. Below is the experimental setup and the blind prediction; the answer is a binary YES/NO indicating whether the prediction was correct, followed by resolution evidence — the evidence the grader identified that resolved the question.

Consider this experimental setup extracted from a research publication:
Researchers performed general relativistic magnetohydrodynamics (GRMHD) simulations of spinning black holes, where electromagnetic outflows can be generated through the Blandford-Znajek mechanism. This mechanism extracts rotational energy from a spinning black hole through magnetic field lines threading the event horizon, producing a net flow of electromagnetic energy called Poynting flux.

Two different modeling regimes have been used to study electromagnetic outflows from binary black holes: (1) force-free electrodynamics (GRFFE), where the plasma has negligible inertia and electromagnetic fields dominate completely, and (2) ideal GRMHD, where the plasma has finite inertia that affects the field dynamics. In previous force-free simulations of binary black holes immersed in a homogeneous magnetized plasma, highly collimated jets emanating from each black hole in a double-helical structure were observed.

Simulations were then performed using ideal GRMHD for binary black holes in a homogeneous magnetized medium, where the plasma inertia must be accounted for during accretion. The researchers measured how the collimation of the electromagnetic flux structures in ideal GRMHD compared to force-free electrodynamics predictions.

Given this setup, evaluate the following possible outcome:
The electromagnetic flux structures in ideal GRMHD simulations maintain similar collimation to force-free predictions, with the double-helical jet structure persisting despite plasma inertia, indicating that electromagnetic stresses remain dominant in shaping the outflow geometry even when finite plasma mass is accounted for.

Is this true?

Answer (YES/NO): NO